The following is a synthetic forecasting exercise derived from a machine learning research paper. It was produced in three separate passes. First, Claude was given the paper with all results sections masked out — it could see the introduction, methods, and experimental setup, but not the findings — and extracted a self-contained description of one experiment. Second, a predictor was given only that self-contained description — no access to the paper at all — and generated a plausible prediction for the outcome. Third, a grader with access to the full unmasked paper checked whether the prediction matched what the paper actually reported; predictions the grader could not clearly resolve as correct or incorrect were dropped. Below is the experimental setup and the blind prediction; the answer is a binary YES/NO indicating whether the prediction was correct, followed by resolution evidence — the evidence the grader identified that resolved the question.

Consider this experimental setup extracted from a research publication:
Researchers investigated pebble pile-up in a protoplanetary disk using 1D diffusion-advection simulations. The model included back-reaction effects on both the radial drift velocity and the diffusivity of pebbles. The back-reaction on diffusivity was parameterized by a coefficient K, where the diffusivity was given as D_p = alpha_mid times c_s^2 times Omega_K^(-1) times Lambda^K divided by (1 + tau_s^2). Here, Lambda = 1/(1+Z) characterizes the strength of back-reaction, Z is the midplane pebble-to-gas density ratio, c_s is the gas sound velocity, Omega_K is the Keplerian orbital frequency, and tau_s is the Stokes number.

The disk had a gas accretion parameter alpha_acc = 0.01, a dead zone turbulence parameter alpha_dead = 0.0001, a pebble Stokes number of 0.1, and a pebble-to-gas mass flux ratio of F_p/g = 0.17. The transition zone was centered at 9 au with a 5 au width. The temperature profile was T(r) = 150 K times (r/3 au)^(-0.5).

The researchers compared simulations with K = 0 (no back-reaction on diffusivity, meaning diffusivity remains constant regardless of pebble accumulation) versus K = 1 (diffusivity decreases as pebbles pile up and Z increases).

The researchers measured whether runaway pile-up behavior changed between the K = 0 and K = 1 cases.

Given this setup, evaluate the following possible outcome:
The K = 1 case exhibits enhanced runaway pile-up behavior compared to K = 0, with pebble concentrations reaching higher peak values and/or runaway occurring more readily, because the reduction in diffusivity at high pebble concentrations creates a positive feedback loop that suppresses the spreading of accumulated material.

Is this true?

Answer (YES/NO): NO